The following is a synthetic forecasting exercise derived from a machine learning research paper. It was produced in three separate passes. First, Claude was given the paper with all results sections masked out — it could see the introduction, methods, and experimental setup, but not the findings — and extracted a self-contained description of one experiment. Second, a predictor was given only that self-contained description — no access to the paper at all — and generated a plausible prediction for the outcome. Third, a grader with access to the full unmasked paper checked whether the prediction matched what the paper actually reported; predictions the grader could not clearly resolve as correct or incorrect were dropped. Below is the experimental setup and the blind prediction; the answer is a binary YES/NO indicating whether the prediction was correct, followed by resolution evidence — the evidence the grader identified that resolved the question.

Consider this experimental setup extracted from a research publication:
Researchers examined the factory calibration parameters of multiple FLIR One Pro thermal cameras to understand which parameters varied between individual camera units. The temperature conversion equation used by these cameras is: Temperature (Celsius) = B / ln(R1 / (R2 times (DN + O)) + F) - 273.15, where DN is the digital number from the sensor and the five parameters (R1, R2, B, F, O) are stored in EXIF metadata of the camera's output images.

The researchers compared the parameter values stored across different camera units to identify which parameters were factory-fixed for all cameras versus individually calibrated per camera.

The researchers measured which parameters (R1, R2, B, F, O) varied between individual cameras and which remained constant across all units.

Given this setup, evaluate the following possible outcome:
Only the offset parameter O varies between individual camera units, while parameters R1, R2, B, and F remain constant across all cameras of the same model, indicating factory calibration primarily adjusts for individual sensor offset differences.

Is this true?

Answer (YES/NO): NO